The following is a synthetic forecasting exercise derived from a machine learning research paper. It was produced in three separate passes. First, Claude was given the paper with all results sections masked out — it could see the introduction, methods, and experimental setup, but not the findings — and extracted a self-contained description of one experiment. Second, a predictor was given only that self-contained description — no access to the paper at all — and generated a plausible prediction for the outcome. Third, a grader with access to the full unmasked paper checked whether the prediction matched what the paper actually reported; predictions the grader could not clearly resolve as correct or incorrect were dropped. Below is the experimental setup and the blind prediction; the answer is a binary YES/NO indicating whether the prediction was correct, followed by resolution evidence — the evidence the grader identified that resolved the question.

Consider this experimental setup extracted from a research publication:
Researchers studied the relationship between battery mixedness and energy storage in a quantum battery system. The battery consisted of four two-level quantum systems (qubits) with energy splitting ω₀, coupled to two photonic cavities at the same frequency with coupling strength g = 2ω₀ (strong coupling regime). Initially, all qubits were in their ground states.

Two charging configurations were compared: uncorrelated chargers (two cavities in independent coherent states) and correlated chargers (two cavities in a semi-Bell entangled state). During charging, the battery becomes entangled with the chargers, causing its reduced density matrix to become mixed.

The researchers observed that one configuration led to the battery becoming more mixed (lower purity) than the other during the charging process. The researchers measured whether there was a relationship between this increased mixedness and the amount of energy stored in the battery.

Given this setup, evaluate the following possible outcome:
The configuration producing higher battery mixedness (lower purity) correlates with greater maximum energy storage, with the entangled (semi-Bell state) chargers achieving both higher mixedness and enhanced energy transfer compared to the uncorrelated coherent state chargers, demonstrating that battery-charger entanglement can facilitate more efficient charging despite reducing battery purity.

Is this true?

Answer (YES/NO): YES